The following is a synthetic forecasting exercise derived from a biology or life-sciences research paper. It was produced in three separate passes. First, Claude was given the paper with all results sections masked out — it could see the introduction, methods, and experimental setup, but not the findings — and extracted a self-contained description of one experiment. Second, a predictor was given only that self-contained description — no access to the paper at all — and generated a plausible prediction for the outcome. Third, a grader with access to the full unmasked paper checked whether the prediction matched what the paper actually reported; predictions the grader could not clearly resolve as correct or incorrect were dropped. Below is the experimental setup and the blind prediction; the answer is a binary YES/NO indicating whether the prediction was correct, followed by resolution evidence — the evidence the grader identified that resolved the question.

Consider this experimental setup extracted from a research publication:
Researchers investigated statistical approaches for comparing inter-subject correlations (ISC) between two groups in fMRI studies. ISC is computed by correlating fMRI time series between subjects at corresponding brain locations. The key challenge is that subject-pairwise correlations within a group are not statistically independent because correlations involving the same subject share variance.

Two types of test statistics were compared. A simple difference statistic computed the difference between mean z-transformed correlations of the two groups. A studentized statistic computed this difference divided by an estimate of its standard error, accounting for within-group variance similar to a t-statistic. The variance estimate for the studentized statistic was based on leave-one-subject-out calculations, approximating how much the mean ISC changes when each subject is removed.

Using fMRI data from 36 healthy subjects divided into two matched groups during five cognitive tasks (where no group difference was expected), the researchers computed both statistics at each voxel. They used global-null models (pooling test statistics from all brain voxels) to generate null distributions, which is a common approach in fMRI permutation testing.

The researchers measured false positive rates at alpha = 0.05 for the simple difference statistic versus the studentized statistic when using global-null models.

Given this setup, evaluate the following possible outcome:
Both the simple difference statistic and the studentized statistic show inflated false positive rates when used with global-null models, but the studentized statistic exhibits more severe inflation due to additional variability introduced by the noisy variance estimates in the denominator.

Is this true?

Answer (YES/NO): NO